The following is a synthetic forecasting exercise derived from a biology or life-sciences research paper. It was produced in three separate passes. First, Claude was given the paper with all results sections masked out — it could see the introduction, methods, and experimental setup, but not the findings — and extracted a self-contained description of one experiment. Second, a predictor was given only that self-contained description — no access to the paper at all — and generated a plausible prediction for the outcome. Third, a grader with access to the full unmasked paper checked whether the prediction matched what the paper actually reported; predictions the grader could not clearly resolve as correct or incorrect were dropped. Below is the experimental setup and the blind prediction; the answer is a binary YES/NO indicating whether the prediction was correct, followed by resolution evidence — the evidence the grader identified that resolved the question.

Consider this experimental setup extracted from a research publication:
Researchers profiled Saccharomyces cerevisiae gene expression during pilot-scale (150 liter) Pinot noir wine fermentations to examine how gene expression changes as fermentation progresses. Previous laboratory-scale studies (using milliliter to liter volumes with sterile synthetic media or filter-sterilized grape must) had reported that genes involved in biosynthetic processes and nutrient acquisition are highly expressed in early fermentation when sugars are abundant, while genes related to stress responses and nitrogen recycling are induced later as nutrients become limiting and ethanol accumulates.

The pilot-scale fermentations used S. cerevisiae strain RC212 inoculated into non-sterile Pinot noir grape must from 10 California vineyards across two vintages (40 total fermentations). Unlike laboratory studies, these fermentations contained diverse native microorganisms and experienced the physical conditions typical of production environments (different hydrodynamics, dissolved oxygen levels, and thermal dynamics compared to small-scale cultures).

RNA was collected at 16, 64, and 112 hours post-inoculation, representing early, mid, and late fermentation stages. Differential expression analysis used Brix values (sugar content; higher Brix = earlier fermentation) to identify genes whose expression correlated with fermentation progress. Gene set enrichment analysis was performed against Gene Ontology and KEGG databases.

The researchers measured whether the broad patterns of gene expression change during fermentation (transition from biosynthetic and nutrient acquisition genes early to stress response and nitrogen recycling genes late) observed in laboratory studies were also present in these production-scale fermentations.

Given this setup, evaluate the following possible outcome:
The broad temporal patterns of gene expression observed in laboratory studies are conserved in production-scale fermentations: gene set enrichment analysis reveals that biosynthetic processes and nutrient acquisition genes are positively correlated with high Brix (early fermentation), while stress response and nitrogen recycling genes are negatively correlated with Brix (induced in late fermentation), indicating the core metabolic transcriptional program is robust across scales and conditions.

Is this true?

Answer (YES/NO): YES